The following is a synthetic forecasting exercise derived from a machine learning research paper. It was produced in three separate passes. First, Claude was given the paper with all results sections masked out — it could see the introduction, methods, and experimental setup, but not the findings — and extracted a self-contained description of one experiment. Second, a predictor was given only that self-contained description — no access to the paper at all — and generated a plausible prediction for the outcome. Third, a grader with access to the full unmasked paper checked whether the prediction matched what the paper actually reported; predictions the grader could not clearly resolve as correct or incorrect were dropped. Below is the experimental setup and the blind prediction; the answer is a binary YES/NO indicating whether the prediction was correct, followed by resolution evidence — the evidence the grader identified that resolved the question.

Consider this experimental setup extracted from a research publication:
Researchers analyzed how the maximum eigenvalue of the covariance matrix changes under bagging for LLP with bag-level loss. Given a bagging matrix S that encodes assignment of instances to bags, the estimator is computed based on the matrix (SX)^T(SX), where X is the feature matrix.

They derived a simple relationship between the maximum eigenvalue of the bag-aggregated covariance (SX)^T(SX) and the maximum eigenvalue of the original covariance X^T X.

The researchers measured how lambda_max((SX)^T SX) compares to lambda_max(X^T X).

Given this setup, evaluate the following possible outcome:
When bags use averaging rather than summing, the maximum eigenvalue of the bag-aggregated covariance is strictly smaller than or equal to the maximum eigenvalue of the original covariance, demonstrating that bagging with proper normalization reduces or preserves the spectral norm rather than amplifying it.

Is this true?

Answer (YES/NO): YES